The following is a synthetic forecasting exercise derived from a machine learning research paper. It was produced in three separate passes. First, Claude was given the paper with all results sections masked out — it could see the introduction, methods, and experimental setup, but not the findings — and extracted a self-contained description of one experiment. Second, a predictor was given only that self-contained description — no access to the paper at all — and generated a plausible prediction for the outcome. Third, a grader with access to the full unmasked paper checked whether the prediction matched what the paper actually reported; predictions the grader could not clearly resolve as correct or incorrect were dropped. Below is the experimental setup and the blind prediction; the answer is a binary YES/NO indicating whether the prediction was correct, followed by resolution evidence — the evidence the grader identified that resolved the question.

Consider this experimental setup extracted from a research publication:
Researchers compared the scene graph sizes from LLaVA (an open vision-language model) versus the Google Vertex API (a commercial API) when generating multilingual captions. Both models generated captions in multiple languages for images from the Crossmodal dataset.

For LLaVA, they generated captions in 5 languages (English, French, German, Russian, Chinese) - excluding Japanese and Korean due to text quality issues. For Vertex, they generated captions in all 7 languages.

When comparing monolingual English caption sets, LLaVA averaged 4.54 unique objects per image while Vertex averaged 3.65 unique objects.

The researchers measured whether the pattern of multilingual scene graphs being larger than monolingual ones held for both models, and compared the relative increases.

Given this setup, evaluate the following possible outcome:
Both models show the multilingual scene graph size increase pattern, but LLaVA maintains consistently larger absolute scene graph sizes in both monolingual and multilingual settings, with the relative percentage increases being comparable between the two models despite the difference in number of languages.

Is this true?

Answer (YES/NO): NO